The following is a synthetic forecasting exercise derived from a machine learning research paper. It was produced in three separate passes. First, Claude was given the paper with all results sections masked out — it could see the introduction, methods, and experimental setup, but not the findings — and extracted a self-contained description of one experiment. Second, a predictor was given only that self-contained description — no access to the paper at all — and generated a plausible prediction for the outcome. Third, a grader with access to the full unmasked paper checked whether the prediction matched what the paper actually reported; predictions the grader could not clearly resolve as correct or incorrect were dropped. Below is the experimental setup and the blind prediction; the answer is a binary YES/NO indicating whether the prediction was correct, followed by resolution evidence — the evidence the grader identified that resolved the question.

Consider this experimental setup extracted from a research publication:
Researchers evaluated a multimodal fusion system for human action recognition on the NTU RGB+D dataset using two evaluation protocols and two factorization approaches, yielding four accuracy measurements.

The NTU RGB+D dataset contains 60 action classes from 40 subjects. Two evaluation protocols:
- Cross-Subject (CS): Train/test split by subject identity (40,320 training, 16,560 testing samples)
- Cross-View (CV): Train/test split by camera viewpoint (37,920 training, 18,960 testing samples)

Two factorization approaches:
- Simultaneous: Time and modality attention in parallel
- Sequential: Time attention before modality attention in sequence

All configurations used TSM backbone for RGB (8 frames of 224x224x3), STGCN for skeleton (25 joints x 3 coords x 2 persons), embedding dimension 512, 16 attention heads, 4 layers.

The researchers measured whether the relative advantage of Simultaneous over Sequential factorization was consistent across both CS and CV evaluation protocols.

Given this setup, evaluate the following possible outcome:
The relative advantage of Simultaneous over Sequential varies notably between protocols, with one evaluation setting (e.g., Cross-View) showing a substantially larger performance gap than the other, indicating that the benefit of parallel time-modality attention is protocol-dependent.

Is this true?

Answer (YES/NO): NO